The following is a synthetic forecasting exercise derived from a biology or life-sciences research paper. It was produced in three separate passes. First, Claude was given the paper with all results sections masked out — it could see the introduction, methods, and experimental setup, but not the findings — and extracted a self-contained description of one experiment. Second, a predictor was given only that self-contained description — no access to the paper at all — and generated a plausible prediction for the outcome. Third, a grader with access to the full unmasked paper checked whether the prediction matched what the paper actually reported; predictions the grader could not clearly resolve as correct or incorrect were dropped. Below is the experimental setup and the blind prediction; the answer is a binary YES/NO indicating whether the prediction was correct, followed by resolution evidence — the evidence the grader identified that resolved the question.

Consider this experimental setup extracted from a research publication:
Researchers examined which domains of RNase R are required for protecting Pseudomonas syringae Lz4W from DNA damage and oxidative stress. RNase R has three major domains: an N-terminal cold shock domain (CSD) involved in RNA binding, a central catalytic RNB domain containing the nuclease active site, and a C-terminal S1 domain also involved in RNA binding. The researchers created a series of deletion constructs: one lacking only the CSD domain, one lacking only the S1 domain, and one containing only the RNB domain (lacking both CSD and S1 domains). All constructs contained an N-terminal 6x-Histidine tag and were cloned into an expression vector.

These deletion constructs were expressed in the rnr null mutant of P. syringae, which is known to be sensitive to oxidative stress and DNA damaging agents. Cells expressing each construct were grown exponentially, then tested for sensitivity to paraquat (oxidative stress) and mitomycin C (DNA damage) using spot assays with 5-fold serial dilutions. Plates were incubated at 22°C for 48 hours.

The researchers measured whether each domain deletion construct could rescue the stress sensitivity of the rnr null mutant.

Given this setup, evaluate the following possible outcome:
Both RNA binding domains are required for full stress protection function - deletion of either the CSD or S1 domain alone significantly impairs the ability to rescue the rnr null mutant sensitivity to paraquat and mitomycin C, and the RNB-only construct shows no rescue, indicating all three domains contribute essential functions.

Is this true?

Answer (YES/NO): NO